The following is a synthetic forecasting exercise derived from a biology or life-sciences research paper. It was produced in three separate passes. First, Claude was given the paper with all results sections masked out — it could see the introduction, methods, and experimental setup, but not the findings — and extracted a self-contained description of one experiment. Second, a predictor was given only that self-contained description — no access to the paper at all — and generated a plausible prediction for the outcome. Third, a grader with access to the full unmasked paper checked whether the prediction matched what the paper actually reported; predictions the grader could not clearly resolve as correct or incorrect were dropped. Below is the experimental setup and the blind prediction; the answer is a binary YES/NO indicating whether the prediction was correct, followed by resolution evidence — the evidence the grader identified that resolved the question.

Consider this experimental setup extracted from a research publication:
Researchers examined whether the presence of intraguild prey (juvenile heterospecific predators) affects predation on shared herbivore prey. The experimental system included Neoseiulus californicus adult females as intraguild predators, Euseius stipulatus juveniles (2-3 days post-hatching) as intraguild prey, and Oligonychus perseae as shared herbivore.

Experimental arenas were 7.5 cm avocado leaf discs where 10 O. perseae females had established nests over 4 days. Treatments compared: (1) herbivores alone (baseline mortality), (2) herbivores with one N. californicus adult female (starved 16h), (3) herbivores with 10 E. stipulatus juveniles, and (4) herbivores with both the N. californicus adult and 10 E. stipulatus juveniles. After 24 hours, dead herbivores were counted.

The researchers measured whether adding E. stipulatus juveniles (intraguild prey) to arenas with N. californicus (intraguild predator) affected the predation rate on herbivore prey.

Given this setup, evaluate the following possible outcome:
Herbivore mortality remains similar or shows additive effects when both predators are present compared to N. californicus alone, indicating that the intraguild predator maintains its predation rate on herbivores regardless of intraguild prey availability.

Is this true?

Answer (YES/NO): NO